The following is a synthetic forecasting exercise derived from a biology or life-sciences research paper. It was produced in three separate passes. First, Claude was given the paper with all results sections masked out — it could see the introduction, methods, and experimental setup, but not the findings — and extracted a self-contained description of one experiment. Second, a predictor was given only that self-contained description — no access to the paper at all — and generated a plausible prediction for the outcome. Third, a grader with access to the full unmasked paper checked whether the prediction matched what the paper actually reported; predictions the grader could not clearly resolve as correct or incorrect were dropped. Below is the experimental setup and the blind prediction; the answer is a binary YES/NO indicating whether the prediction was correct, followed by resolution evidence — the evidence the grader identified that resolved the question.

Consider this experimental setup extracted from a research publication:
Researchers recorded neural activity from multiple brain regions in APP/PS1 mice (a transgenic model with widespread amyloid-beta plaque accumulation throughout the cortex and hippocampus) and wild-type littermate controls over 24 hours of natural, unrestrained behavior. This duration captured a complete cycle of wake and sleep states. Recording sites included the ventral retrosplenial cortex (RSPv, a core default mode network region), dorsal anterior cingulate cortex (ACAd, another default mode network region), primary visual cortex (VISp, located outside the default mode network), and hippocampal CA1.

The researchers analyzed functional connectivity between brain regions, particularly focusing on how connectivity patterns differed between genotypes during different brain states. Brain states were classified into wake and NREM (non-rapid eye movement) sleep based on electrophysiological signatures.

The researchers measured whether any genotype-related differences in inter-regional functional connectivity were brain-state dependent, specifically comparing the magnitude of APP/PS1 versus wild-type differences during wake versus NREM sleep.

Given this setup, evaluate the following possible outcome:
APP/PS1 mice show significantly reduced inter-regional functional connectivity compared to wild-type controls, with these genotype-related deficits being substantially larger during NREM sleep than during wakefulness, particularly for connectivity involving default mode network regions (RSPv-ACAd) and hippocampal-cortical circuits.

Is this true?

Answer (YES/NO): NO